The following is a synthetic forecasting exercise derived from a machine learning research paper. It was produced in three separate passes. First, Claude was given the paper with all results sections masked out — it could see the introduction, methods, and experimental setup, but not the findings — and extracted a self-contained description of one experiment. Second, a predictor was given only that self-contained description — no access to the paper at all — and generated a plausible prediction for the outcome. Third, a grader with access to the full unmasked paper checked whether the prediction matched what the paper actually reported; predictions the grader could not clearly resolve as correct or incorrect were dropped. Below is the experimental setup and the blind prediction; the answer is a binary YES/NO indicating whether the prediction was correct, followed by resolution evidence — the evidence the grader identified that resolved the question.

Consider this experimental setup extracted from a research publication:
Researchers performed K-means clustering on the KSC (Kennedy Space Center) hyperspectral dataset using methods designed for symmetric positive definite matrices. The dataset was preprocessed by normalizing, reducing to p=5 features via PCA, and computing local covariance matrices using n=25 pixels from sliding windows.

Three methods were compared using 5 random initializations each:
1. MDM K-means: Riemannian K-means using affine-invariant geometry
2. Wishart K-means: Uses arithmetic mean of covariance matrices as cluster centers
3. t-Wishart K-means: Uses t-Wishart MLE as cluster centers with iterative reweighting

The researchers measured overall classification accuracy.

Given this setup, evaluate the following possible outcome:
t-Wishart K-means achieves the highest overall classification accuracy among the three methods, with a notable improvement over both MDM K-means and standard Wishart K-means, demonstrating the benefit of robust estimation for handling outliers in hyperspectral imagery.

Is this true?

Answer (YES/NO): NO